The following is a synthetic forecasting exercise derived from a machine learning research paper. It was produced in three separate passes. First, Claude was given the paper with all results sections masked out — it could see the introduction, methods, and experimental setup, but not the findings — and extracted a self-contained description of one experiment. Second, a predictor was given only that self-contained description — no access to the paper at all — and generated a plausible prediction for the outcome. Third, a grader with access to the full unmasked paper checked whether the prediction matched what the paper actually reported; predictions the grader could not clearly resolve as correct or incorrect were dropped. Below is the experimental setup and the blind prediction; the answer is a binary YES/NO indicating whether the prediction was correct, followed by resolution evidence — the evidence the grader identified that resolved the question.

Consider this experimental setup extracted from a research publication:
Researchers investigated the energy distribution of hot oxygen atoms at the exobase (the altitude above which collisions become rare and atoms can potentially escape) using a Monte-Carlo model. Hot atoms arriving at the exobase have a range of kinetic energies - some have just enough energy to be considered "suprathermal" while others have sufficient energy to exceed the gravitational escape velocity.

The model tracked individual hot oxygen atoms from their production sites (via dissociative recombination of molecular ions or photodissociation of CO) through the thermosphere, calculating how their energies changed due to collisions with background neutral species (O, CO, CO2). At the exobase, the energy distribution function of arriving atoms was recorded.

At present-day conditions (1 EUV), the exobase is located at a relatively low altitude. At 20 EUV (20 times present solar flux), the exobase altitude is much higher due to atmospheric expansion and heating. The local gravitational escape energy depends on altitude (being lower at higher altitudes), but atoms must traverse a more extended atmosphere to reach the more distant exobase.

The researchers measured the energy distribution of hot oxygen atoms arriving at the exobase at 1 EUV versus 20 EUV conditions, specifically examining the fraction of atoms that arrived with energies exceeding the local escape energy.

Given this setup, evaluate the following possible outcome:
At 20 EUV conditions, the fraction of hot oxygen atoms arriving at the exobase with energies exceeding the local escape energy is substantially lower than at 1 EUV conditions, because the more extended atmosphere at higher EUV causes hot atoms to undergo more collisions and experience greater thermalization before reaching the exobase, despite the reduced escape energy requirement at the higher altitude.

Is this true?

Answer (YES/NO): NO